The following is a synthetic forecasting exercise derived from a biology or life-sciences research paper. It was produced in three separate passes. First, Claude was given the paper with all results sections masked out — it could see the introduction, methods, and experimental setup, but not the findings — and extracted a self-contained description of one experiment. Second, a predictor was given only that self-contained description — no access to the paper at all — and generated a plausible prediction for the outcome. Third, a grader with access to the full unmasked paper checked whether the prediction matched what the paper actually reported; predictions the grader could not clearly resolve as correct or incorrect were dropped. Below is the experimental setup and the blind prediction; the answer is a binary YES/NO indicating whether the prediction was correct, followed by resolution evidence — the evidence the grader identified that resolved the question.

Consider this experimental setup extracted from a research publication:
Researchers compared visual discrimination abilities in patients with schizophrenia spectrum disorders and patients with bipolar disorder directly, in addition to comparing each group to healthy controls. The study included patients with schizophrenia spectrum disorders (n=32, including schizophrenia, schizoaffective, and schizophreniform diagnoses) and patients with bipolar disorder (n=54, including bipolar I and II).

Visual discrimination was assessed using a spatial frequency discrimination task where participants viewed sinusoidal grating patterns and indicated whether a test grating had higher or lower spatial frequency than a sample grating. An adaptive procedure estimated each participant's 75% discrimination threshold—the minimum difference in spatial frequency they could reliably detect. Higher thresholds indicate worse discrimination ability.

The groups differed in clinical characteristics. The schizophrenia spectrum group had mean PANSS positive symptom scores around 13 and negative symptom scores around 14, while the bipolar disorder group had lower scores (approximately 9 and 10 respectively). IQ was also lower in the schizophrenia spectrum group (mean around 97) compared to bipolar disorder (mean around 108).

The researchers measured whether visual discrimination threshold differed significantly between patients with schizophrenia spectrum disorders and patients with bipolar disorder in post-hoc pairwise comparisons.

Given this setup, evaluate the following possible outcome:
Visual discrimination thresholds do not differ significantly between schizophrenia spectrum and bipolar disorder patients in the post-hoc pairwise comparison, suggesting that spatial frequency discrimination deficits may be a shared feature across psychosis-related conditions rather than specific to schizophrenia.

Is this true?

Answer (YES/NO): YES